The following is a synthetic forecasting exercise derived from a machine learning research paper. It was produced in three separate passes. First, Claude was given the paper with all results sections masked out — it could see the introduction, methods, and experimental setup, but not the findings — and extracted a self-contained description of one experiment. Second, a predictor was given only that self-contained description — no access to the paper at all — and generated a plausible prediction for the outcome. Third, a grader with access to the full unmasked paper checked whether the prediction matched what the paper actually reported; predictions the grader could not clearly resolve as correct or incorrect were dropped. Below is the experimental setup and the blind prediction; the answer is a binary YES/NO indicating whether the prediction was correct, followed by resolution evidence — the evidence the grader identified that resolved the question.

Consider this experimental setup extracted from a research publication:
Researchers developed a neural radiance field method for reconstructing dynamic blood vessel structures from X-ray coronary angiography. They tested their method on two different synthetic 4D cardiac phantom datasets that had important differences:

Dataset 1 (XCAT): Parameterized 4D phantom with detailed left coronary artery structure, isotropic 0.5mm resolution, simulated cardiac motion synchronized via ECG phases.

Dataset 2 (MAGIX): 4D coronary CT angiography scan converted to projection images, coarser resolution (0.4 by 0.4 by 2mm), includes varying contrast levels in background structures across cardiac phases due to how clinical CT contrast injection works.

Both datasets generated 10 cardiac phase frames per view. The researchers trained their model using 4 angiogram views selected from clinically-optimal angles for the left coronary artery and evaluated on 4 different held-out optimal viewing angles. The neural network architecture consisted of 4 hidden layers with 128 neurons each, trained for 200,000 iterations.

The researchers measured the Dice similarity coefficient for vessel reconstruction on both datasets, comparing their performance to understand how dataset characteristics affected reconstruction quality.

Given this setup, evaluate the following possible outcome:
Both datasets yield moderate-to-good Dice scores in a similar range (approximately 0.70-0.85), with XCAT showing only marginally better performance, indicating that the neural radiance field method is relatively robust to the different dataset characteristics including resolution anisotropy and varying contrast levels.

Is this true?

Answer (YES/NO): NO